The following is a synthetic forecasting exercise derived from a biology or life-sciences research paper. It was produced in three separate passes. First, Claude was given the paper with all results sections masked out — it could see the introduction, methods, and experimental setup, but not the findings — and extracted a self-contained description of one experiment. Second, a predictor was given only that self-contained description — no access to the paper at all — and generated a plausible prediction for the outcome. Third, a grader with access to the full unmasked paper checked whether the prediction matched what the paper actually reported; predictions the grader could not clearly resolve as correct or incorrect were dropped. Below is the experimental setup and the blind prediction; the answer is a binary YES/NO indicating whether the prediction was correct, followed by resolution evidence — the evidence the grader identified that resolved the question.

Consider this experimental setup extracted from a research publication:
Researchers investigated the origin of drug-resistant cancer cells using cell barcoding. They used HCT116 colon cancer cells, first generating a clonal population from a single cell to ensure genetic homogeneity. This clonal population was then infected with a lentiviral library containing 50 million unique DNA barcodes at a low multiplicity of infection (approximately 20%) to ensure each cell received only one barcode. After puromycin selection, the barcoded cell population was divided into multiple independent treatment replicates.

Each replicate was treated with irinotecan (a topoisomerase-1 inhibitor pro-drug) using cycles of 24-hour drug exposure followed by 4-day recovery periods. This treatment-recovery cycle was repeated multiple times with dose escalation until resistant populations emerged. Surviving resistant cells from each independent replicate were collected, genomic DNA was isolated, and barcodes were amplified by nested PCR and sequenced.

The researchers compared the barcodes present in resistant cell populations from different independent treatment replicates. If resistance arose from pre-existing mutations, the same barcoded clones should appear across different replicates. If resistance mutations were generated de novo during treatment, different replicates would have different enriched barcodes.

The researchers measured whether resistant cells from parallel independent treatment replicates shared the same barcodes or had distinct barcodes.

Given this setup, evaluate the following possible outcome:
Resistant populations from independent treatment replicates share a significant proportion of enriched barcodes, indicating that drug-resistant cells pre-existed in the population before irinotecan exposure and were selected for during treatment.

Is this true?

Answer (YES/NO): NO